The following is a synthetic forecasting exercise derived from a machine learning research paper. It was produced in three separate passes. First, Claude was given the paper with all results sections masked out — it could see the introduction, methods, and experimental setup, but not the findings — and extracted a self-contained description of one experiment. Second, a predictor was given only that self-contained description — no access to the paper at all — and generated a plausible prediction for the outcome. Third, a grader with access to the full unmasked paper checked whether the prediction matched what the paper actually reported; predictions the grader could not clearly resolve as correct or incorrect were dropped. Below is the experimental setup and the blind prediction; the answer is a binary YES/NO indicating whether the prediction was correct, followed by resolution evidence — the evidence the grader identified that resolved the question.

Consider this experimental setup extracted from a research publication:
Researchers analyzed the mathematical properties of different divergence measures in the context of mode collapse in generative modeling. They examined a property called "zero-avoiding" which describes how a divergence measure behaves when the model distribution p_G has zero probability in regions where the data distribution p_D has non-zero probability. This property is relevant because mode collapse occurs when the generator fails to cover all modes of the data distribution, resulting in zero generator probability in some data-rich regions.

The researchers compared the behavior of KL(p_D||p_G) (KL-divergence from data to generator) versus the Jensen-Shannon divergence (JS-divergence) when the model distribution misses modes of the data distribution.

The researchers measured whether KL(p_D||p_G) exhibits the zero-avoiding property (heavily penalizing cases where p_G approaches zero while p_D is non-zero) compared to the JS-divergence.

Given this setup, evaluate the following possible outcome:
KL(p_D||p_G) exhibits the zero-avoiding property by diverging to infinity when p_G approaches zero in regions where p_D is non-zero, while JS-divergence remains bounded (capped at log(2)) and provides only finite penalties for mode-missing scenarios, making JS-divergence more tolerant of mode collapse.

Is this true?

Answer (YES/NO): YES